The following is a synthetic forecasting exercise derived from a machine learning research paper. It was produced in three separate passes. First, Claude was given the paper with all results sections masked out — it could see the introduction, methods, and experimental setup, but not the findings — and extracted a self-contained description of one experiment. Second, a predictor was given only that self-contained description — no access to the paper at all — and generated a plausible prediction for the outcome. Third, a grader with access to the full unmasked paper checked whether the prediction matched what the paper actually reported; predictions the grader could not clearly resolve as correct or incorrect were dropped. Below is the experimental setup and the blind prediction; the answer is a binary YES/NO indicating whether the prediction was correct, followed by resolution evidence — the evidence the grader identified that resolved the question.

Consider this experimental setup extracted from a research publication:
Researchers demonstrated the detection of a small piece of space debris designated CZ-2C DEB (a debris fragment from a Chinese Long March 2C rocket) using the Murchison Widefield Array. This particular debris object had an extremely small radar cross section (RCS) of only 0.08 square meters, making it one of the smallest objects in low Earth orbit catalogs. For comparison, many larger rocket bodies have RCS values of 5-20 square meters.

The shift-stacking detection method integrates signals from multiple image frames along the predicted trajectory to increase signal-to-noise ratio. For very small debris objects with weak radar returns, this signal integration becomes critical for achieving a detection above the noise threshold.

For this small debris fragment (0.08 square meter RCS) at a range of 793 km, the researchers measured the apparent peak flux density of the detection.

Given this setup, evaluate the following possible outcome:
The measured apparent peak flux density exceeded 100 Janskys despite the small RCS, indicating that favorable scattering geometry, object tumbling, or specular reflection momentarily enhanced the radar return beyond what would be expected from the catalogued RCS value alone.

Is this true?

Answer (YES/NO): NO